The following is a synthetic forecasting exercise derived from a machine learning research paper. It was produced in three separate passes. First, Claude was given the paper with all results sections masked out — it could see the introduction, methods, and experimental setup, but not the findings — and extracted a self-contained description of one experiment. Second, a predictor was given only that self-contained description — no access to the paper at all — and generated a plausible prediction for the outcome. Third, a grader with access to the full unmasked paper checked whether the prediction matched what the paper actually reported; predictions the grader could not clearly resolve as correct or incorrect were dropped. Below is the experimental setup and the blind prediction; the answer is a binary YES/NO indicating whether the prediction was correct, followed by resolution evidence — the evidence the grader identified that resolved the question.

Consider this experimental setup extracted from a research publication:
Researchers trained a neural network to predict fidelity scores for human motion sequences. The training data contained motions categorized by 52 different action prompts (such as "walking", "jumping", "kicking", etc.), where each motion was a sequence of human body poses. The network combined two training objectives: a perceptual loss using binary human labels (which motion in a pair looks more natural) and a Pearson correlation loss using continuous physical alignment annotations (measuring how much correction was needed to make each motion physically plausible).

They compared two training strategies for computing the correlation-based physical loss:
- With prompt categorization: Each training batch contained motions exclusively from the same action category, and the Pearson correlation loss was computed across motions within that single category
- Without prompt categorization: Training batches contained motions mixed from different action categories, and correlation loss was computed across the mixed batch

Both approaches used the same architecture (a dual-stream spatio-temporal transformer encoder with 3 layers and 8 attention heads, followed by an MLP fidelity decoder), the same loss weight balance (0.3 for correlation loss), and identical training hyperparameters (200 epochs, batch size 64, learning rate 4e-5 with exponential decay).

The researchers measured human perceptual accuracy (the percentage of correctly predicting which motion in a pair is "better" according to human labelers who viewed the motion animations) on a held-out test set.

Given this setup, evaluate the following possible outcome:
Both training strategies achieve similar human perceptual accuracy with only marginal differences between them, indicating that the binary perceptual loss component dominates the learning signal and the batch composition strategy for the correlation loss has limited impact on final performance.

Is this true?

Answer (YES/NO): NO